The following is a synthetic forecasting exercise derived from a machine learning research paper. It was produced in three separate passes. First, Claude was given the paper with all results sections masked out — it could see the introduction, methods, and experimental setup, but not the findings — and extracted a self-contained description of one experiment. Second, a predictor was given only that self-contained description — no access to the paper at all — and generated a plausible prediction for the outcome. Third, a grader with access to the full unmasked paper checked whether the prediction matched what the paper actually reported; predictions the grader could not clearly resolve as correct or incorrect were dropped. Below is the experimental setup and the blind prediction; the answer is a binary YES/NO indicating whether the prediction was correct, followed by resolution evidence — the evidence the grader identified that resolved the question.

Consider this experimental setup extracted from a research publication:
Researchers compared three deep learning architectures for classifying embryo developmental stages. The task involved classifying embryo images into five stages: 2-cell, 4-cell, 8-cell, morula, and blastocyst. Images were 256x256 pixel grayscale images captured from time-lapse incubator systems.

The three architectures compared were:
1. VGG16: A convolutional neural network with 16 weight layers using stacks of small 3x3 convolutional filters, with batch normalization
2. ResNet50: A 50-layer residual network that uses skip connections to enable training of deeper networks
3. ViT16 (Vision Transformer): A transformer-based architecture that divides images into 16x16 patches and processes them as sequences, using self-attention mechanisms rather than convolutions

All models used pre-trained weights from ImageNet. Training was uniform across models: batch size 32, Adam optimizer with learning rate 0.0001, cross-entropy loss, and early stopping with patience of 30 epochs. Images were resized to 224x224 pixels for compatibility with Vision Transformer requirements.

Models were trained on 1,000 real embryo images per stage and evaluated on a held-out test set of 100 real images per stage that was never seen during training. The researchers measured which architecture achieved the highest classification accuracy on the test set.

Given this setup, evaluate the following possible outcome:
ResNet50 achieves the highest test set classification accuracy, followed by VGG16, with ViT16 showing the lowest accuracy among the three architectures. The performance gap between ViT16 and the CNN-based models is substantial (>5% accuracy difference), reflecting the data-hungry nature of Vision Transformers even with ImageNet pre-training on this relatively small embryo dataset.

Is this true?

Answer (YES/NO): NO